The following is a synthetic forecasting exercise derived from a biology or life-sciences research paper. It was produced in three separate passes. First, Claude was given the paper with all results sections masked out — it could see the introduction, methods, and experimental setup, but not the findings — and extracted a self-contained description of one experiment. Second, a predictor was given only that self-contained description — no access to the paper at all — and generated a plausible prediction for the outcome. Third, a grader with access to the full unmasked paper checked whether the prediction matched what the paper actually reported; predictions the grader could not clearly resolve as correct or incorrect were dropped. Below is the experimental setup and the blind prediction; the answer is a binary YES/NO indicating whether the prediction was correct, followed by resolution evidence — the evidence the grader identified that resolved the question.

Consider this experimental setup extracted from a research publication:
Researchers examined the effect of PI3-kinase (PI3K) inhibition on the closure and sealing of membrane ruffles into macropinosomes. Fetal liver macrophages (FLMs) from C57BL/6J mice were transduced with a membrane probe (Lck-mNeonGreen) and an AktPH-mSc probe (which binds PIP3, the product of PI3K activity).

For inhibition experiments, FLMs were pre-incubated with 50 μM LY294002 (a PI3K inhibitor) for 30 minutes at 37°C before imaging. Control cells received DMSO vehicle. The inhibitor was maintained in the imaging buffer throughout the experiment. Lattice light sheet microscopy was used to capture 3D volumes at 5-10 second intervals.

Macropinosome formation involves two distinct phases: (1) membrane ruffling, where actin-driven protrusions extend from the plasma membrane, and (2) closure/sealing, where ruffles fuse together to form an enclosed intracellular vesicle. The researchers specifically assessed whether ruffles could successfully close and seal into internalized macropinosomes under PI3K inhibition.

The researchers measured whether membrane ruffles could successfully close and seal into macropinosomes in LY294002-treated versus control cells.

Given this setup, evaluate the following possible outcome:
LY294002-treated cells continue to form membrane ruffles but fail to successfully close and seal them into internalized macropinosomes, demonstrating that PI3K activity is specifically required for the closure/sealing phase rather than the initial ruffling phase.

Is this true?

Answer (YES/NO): YES